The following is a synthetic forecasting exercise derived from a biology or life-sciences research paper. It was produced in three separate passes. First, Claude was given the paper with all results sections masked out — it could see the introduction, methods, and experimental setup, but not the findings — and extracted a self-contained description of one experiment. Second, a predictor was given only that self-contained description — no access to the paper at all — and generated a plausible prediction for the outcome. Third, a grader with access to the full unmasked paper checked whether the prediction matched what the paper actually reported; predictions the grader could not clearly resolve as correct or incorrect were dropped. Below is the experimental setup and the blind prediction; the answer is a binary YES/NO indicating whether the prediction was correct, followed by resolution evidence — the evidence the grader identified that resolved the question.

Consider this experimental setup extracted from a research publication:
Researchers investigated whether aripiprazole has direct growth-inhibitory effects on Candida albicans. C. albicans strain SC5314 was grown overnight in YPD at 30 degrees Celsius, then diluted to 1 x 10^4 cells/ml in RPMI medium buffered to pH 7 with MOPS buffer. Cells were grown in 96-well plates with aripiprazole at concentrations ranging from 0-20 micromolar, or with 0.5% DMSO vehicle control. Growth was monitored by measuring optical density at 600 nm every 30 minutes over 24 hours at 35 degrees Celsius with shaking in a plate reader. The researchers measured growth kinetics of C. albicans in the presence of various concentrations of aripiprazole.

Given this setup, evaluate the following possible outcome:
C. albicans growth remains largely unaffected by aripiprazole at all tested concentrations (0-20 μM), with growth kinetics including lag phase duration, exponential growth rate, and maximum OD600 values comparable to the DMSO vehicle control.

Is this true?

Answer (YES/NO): NO